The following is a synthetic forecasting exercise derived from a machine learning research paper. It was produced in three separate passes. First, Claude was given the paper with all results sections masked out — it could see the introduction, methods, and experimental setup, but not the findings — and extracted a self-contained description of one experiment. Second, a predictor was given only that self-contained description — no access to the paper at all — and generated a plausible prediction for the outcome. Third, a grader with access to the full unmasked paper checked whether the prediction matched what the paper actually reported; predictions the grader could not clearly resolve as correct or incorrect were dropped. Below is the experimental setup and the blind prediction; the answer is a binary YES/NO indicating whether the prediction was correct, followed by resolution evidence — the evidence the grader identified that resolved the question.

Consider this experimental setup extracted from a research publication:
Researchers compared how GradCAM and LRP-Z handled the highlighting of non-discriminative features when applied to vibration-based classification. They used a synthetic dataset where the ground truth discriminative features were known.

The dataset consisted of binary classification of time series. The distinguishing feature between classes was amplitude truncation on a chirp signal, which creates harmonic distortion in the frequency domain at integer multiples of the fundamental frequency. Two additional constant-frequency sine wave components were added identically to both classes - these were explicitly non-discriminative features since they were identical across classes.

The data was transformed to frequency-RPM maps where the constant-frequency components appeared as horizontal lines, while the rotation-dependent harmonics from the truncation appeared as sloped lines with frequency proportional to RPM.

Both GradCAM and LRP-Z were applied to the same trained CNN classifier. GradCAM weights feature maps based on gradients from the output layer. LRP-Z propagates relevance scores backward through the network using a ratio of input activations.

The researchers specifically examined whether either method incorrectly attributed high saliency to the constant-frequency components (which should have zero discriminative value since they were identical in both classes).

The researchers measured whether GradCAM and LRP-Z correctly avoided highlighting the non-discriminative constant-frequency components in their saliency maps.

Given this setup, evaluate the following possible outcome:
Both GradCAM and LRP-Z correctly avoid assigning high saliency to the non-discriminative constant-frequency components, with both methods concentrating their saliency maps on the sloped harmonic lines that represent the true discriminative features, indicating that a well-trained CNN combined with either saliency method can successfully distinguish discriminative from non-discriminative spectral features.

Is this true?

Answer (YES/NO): NO